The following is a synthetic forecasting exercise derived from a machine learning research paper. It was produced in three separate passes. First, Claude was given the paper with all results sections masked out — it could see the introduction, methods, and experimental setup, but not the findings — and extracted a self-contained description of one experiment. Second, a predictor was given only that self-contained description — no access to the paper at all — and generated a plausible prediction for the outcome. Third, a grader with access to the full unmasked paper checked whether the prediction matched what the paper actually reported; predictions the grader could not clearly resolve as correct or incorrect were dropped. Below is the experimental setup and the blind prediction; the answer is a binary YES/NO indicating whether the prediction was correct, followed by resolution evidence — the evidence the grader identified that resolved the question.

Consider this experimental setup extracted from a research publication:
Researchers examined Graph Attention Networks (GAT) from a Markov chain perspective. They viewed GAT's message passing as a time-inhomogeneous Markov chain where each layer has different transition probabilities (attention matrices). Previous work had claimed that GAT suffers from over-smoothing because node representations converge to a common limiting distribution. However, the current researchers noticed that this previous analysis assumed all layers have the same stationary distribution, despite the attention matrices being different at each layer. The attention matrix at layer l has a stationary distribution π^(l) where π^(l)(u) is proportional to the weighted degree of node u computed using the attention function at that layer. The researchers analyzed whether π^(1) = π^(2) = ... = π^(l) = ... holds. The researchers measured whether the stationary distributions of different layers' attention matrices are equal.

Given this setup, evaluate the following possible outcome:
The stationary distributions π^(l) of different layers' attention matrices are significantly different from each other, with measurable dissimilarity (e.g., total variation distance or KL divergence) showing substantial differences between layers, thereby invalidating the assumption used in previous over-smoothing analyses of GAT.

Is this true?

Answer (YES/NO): NO